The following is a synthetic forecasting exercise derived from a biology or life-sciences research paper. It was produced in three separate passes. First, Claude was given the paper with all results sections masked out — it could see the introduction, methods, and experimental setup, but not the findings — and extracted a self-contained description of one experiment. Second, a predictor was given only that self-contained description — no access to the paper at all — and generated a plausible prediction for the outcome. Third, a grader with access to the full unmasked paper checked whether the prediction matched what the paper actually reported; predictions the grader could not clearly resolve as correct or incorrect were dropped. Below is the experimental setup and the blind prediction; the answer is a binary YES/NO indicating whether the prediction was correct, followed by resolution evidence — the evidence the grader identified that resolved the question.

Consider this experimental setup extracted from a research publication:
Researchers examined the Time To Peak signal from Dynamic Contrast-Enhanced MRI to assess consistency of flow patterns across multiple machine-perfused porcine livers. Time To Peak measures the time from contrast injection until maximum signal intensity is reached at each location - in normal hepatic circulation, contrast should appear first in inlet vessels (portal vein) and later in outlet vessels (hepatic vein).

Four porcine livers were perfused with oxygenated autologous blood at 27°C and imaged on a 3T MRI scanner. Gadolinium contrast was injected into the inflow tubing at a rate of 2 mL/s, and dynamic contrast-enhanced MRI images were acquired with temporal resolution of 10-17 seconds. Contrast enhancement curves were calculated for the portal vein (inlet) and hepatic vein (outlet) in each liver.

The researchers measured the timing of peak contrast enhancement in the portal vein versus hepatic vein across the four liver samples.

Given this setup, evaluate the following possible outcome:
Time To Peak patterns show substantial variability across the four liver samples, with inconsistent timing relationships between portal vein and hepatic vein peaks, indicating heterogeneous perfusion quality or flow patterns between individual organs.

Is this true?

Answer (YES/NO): NO